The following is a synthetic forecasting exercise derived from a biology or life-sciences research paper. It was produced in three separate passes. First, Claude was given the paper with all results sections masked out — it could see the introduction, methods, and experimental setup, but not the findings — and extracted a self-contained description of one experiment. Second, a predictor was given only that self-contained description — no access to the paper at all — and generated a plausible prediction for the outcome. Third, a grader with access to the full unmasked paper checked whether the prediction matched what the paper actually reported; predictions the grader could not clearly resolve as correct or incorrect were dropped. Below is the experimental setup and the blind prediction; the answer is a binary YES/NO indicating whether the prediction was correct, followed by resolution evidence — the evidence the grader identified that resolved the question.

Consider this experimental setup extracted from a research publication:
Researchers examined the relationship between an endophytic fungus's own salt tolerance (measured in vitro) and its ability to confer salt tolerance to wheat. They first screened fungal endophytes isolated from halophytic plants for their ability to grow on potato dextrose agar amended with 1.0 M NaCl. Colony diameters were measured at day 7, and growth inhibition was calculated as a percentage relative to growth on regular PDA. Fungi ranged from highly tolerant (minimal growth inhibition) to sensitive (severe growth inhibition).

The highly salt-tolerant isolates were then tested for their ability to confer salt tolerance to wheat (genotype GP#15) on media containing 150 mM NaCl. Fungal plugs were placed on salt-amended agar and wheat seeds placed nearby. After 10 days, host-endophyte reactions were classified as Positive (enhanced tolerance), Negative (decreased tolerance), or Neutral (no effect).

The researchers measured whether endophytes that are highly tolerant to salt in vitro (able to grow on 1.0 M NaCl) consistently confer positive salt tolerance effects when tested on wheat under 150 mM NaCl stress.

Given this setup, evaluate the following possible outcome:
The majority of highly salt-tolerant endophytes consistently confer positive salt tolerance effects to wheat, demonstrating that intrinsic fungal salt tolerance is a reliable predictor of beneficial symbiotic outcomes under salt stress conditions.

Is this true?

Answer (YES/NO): NO